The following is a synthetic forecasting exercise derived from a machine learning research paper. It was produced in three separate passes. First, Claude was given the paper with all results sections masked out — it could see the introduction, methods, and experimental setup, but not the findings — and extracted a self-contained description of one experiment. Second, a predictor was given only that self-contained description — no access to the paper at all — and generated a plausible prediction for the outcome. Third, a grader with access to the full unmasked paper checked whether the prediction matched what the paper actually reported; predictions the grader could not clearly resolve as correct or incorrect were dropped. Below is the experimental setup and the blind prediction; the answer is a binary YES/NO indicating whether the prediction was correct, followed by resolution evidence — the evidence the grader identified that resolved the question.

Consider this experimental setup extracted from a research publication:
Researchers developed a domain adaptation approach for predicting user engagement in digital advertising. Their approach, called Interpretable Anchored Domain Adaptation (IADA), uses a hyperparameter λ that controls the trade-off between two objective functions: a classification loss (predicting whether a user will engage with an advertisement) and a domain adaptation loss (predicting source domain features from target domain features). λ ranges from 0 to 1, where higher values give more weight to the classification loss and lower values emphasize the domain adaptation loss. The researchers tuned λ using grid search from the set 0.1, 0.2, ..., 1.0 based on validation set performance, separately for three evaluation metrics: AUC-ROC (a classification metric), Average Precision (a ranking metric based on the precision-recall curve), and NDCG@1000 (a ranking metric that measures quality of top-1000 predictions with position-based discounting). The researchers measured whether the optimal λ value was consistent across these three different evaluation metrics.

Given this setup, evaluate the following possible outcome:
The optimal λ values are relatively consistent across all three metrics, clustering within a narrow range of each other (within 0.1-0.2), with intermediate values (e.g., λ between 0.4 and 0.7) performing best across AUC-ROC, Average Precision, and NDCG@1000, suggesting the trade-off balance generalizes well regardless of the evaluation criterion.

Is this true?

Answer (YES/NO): NO